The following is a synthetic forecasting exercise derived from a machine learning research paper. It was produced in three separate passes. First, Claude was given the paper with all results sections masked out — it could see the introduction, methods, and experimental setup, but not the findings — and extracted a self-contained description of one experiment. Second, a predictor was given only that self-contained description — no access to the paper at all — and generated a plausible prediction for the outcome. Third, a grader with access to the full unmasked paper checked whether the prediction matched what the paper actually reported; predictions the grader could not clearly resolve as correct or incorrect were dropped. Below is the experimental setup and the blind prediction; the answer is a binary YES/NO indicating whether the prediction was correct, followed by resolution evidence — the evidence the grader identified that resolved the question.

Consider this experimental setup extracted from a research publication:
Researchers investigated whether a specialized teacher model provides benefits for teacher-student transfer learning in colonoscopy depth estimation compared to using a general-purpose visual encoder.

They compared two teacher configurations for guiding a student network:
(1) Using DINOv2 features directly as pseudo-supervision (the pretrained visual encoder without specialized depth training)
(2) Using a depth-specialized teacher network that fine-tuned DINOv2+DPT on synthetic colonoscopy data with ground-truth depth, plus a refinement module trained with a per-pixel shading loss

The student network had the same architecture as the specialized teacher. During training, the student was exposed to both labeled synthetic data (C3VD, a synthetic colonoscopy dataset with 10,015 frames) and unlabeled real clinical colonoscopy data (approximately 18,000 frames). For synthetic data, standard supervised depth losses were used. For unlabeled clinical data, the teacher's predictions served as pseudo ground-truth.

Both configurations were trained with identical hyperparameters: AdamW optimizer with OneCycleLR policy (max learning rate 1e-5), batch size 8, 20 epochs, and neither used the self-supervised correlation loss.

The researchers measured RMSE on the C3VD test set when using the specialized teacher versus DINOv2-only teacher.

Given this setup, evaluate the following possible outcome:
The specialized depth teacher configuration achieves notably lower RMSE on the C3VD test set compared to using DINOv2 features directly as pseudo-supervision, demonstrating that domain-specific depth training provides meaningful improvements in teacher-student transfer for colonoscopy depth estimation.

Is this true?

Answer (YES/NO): YES